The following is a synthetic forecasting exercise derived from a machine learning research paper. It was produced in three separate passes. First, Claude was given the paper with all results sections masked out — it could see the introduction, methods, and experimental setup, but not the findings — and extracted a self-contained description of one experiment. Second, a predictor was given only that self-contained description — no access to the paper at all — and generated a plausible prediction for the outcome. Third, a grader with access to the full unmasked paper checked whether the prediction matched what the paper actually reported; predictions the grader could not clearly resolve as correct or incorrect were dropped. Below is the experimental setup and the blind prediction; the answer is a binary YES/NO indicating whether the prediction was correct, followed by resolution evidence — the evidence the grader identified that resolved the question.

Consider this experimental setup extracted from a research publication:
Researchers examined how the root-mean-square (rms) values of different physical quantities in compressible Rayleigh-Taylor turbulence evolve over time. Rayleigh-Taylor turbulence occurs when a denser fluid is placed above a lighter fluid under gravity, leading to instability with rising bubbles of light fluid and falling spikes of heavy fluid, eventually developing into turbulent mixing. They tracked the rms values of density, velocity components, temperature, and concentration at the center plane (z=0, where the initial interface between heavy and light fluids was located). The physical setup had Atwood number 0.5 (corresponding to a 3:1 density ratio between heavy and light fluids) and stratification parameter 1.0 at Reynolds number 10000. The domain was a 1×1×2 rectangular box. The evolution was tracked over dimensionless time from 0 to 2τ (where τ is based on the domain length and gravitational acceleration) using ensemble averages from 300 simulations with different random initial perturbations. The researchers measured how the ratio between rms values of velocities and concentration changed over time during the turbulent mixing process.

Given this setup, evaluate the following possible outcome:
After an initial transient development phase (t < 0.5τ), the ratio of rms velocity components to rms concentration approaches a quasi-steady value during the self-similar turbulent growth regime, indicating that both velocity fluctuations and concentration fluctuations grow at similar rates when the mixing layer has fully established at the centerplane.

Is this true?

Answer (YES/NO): NO